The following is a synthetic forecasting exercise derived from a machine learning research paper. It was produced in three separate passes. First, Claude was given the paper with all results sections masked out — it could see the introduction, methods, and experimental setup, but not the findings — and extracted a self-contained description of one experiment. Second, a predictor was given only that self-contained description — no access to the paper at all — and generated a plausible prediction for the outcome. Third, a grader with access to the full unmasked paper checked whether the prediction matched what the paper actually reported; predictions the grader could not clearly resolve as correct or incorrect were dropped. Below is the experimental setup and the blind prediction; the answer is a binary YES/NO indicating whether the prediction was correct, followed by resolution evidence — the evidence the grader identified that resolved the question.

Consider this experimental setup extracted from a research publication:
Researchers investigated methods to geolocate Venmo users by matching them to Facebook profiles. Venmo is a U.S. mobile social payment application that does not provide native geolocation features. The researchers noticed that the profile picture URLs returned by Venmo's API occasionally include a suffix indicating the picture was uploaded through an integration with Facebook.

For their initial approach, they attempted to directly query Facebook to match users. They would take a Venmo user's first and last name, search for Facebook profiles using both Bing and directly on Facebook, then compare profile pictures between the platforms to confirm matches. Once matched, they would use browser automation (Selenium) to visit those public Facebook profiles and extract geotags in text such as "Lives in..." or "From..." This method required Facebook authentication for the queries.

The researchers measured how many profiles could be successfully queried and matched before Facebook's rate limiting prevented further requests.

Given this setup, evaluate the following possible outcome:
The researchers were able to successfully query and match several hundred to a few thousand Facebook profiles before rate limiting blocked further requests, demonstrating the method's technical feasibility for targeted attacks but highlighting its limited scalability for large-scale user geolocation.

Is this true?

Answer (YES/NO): NO